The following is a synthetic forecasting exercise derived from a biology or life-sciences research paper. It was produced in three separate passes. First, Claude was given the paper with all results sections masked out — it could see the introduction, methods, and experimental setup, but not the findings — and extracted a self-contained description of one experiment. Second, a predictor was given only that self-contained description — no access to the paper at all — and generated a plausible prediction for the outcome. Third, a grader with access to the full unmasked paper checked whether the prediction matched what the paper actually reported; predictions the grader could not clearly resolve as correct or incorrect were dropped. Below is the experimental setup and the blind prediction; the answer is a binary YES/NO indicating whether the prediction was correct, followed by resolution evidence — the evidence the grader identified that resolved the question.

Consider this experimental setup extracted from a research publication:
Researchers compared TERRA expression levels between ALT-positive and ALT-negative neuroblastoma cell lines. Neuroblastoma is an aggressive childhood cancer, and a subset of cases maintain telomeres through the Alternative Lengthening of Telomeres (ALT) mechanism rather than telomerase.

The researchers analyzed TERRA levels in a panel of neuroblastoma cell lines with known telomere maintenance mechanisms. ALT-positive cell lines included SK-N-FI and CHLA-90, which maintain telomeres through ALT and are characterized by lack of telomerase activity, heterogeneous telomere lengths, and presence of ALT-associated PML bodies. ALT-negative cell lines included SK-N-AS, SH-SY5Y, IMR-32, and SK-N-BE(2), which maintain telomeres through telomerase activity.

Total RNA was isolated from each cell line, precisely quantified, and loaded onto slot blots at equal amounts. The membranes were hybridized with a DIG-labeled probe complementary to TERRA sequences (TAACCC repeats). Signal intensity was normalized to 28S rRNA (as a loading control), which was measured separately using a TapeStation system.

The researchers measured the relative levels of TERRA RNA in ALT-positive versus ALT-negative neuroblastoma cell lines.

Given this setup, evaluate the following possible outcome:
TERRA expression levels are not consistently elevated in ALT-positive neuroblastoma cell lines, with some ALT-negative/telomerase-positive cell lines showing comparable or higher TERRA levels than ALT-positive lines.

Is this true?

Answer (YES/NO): NO